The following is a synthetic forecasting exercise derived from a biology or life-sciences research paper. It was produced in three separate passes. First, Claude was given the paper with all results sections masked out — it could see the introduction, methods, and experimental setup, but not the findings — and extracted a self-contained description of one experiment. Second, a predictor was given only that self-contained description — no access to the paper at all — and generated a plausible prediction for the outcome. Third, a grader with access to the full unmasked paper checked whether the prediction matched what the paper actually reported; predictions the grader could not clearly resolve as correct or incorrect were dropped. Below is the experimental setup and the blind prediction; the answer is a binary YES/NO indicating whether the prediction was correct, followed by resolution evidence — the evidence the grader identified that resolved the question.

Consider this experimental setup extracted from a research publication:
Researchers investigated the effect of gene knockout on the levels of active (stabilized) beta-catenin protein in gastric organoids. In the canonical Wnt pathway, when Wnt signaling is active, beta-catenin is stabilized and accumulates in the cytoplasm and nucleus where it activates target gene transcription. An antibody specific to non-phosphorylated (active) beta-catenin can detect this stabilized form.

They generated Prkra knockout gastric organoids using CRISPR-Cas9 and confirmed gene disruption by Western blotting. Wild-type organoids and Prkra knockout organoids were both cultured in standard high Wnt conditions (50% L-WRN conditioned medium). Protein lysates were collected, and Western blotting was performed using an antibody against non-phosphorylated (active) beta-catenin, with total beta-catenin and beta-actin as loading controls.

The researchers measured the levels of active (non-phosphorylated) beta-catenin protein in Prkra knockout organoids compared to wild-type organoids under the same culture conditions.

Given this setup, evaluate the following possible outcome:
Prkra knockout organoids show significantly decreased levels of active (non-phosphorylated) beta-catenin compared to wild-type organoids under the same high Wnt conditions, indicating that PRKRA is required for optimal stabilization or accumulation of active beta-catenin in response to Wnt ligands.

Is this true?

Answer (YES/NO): NO